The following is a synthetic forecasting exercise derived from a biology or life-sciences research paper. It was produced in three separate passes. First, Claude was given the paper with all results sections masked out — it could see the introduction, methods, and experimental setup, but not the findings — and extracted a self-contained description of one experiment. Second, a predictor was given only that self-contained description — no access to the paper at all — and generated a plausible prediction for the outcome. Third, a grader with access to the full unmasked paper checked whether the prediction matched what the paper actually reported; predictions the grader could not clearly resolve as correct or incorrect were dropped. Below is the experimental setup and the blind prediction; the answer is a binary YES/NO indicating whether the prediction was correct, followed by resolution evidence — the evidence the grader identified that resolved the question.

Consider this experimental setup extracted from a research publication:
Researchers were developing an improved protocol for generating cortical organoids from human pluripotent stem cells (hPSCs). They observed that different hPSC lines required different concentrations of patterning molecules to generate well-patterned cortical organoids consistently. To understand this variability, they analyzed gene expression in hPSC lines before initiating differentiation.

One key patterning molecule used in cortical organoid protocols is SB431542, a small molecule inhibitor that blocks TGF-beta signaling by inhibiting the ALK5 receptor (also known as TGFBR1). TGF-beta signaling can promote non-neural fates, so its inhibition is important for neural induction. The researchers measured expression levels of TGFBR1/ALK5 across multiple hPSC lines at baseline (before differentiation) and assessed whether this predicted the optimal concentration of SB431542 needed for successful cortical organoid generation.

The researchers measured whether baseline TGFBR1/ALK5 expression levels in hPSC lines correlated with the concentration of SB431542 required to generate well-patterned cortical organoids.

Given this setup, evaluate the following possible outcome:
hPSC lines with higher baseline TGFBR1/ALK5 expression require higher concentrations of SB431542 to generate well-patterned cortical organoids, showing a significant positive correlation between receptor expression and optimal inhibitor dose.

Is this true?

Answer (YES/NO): YES